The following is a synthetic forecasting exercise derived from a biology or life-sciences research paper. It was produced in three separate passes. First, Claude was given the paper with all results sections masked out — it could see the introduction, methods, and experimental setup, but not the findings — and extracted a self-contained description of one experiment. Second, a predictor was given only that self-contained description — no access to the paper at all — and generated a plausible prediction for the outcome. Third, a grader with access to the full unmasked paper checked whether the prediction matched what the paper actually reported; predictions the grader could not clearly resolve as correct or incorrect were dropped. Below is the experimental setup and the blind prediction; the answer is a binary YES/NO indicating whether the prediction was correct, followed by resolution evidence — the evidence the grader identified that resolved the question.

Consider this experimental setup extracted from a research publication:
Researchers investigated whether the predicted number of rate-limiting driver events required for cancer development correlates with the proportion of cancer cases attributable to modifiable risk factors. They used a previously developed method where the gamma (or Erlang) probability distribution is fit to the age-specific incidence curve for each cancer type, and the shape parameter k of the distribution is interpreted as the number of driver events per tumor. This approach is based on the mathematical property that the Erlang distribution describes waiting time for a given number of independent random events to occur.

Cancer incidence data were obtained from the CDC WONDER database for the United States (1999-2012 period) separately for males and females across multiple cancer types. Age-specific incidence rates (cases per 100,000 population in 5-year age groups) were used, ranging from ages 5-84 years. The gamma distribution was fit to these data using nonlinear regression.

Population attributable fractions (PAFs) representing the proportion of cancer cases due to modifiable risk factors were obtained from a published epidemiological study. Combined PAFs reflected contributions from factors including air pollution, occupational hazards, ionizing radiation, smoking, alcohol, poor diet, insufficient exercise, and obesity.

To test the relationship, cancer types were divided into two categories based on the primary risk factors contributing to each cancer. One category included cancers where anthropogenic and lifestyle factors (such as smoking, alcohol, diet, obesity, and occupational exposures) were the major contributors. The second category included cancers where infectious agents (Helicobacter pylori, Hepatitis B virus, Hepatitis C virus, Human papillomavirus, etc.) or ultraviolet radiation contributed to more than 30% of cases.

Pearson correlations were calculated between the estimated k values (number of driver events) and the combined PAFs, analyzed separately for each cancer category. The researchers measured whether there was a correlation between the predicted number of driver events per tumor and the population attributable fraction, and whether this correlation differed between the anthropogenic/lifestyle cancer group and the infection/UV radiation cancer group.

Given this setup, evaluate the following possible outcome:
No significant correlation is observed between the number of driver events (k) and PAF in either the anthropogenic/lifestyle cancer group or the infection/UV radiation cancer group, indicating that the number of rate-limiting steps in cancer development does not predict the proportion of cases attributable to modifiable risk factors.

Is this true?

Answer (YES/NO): NO